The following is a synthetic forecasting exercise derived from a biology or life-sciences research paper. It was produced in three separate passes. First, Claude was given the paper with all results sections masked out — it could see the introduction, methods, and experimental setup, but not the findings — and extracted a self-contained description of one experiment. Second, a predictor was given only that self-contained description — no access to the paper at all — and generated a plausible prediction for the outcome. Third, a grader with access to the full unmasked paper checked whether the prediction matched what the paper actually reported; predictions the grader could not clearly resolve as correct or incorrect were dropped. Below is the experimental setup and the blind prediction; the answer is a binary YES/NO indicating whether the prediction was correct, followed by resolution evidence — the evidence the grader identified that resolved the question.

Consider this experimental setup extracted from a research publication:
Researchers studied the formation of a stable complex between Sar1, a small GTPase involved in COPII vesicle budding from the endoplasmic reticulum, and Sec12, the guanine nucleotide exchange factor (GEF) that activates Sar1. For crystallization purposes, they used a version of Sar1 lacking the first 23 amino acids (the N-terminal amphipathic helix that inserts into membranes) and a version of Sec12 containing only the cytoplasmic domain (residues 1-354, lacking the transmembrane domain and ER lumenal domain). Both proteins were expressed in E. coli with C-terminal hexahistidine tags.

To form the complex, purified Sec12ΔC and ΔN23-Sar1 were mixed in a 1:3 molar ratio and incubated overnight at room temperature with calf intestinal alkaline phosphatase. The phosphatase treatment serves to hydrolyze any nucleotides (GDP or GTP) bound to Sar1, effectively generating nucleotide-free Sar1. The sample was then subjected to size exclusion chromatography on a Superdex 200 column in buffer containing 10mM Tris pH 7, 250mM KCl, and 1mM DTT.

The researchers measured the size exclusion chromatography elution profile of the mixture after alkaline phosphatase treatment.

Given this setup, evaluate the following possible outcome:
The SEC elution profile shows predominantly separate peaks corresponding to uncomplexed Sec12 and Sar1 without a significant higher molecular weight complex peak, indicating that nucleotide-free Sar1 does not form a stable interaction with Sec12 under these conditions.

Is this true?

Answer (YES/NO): NO